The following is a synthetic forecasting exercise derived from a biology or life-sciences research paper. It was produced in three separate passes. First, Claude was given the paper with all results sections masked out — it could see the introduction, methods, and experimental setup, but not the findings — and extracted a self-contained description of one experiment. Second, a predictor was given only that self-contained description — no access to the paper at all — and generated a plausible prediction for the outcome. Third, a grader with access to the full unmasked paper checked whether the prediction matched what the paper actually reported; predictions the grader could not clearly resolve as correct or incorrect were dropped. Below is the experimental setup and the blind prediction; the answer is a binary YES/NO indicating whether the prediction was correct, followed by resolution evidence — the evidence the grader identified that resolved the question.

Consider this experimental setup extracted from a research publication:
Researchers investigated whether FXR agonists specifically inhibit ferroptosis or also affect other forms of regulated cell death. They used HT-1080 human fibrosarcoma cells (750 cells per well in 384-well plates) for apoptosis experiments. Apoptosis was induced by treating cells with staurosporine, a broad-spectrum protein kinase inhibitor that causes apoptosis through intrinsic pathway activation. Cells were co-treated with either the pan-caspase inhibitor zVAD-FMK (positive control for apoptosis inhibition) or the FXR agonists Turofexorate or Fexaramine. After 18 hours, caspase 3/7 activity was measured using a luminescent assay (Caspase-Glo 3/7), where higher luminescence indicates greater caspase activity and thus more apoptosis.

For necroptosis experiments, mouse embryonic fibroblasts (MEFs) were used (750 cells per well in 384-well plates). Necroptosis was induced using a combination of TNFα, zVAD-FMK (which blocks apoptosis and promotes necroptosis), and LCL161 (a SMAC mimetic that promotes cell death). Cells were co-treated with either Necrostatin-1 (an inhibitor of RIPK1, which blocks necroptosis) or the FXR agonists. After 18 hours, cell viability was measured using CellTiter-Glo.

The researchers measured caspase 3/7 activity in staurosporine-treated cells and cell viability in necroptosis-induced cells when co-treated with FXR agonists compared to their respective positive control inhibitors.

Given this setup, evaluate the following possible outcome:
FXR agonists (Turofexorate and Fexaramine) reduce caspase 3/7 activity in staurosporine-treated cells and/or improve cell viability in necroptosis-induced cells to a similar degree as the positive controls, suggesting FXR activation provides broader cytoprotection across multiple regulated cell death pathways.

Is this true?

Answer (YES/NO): NO